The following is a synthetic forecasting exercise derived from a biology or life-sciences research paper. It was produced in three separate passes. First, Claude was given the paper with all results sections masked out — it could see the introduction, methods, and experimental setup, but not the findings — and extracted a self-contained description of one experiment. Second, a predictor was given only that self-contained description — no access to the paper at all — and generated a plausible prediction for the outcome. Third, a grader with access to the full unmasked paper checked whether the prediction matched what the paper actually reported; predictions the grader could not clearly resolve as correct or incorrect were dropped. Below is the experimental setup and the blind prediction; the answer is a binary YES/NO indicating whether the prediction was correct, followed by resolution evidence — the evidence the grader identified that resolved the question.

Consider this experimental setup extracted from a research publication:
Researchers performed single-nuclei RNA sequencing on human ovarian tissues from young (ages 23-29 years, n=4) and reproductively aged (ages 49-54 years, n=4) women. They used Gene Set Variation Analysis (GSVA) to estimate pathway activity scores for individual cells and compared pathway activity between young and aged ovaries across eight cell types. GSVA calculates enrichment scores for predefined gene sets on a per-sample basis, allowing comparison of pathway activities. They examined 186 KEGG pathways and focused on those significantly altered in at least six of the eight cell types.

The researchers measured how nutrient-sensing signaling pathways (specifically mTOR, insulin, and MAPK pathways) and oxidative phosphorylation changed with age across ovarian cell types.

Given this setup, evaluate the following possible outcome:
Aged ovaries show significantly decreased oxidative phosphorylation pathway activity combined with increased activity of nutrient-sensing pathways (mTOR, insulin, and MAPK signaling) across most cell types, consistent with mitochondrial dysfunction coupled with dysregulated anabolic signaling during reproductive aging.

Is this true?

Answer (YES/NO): YES